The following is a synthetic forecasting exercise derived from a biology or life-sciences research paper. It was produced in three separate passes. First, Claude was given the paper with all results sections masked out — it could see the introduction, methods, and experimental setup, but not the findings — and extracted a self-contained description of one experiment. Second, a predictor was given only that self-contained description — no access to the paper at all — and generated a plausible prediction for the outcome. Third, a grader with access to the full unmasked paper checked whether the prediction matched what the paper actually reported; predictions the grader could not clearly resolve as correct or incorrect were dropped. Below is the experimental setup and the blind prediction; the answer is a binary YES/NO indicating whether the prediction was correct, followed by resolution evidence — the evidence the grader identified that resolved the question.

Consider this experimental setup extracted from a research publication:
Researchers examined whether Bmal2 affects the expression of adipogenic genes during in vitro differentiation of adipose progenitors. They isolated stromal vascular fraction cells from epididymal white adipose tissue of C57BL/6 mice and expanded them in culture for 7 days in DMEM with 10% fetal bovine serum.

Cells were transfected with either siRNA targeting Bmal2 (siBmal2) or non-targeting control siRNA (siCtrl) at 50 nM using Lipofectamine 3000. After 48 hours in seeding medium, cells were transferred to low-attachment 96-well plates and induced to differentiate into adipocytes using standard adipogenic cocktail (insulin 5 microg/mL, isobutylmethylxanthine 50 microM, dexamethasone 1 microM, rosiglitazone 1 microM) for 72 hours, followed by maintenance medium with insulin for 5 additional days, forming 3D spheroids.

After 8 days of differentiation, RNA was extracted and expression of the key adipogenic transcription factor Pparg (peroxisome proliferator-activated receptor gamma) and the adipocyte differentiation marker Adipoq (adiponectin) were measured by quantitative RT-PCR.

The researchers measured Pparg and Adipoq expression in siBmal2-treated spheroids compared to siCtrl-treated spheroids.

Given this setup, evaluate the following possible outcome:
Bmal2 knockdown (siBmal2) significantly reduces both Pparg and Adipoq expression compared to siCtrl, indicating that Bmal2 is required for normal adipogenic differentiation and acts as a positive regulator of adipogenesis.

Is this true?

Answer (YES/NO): YES